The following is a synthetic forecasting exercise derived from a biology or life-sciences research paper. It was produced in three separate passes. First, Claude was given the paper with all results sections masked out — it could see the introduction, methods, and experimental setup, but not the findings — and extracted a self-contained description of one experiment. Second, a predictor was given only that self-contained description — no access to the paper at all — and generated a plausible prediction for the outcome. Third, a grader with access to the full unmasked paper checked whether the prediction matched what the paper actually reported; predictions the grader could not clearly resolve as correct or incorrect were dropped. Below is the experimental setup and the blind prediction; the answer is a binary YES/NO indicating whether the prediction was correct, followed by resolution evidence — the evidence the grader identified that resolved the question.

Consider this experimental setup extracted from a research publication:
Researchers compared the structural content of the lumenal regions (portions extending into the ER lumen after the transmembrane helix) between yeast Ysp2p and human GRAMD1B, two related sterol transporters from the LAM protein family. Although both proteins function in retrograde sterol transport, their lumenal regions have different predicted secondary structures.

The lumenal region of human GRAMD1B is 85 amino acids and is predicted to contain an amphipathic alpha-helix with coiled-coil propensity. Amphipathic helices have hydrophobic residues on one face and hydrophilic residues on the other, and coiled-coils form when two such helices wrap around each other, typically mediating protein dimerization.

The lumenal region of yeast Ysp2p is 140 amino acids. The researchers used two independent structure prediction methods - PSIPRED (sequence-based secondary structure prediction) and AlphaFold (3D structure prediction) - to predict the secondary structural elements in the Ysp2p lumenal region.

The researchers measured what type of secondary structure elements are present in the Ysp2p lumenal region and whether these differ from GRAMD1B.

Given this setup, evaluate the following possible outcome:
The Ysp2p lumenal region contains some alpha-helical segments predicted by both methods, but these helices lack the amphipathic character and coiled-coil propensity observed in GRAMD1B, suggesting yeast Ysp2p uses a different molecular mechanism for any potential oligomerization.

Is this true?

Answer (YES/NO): NO